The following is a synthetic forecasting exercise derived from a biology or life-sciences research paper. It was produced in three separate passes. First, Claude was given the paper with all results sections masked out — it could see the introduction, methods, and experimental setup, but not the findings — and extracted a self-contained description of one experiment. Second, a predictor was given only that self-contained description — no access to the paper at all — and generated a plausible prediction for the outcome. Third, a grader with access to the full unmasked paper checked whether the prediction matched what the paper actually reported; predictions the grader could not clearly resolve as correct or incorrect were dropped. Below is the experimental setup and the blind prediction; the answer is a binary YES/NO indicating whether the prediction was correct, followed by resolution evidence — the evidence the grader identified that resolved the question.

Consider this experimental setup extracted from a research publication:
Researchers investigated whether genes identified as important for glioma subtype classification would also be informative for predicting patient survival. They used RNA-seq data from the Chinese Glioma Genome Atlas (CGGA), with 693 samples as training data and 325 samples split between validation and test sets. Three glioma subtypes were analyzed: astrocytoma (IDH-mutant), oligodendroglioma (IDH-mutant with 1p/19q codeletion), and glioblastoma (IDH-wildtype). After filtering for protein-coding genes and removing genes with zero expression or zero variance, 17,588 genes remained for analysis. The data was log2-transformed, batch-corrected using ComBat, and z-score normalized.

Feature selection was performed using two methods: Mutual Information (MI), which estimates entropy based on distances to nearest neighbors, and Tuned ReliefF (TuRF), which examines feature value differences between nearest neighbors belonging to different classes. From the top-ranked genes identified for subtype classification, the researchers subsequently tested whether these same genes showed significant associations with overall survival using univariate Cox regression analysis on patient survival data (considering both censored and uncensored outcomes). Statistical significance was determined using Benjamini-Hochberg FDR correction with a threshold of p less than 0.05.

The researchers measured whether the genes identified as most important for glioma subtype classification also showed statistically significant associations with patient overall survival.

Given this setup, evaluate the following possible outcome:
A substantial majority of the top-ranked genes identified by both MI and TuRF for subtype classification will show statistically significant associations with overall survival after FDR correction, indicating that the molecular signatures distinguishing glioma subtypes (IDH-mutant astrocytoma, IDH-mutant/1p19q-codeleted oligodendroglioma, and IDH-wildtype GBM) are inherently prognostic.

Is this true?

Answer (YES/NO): YES